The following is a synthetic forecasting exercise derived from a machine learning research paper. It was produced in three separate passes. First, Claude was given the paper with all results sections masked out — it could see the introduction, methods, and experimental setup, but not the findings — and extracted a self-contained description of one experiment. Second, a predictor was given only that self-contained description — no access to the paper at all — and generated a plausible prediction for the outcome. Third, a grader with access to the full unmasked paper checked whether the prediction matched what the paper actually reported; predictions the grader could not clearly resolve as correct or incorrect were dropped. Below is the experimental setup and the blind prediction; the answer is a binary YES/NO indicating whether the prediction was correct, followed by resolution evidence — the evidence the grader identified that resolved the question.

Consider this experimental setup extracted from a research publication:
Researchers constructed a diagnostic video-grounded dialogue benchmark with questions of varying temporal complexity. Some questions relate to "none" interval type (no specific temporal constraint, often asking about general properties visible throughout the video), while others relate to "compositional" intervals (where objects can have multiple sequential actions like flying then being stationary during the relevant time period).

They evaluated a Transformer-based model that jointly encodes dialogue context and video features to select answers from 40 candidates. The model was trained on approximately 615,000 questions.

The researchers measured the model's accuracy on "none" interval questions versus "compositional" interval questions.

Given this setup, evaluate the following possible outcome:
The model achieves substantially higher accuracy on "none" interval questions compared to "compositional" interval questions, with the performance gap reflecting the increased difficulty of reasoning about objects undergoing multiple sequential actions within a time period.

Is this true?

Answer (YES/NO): NO